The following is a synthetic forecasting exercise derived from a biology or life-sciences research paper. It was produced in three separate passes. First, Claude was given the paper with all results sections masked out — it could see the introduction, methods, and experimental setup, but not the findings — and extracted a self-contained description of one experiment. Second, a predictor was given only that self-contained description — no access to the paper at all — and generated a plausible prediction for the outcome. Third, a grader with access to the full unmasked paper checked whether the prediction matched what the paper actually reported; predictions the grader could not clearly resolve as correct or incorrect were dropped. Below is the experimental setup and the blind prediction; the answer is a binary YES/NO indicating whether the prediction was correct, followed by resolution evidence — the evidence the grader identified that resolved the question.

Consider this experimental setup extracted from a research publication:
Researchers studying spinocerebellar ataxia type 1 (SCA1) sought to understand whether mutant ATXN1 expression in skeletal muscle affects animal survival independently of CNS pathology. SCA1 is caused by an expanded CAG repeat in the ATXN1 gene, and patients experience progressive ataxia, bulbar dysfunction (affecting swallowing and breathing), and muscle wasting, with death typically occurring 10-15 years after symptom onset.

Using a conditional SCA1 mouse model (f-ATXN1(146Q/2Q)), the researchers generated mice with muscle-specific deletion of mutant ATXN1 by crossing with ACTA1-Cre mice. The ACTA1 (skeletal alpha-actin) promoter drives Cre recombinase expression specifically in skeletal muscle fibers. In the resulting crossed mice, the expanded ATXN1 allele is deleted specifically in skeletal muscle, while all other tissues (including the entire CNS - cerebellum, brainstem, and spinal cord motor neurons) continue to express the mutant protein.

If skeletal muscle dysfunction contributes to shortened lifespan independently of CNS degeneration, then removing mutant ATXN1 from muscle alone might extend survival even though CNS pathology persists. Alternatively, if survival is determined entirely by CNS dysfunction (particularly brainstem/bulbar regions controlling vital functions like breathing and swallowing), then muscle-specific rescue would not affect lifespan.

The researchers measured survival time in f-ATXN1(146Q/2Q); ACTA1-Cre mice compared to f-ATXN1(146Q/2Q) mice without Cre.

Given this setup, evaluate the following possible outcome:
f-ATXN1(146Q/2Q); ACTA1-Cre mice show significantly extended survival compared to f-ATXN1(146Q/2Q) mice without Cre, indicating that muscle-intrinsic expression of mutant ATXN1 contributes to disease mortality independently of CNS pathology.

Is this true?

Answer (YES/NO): YES